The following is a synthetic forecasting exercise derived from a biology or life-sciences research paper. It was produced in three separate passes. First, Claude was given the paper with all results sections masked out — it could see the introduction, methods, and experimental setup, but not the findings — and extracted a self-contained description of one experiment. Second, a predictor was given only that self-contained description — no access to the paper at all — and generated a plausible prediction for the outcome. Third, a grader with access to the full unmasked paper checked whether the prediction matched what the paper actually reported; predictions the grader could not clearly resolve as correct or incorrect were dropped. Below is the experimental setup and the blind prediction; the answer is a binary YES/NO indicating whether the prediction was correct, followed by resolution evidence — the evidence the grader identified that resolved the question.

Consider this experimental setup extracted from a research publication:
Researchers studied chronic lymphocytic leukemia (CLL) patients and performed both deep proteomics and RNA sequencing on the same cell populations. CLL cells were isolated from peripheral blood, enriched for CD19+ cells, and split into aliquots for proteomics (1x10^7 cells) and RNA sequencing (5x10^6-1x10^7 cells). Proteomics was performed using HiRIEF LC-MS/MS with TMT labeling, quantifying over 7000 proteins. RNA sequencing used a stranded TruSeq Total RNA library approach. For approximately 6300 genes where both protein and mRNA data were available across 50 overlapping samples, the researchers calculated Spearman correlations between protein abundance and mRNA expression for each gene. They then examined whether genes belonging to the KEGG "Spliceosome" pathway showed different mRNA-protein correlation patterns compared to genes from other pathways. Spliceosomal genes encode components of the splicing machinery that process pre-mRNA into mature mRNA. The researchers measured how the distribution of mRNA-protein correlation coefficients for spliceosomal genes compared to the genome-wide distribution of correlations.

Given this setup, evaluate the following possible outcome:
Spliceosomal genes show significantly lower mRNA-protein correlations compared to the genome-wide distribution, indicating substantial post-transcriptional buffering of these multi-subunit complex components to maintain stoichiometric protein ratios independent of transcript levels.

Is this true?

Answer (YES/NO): YES